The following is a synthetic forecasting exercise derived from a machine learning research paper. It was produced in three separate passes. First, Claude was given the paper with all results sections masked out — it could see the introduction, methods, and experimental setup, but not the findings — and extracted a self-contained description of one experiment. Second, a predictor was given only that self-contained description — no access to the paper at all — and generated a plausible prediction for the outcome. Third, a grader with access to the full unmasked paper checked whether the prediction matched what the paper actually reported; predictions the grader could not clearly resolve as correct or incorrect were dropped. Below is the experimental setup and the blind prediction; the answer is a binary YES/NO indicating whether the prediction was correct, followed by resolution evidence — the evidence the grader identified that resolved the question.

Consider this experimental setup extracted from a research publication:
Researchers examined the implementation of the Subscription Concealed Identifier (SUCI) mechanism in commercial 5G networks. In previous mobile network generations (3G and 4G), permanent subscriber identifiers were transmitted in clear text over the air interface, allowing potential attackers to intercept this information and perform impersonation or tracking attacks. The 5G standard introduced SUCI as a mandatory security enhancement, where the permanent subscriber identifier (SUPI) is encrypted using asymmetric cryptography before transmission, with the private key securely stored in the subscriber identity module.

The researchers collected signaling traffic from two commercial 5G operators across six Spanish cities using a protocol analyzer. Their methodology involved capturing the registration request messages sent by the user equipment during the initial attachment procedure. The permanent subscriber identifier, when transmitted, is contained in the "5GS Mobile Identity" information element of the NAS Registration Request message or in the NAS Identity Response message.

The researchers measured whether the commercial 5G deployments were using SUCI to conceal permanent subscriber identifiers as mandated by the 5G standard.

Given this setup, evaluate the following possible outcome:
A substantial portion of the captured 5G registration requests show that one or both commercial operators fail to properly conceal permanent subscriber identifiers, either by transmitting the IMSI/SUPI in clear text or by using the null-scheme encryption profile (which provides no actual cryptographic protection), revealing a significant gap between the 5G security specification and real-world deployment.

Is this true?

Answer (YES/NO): YES